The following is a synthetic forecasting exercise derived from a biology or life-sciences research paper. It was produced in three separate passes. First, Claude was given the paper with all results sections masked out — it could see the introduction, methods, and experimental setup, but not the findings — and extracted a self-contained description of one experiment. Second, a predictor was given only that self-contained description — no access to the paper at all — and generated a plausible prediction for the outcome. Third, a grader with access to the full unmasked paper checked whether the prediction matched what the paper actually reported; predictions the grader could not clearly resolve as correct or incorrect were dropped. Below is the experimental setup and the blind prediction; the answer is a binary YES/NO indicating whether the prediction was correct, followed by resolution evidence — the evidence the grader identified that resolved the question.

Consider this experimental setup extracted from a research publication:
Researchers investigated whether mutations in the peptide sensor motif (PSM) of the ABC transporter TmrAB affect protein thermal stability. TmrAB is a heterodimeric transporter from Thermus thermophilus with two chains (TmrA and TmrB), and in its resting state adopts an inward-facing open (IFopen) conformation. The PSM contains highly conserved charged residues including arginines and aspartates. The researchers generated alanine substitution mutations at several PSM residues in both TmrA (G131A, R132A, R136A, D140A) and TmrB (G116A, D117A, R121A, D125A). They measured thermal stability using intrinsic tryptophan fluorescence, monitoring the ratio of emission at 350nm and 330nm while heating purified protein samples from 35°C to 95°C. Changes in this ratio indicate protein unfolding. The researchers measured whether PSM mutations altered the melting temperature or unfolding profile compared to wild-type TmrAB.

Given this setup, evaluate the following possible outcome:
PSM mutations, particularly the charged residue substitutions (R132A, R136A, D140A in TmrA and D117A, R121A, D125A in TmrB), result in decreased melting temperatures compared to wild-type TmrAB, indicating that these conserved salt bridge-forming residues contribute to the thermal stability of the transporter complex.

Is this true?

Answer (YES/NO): NO